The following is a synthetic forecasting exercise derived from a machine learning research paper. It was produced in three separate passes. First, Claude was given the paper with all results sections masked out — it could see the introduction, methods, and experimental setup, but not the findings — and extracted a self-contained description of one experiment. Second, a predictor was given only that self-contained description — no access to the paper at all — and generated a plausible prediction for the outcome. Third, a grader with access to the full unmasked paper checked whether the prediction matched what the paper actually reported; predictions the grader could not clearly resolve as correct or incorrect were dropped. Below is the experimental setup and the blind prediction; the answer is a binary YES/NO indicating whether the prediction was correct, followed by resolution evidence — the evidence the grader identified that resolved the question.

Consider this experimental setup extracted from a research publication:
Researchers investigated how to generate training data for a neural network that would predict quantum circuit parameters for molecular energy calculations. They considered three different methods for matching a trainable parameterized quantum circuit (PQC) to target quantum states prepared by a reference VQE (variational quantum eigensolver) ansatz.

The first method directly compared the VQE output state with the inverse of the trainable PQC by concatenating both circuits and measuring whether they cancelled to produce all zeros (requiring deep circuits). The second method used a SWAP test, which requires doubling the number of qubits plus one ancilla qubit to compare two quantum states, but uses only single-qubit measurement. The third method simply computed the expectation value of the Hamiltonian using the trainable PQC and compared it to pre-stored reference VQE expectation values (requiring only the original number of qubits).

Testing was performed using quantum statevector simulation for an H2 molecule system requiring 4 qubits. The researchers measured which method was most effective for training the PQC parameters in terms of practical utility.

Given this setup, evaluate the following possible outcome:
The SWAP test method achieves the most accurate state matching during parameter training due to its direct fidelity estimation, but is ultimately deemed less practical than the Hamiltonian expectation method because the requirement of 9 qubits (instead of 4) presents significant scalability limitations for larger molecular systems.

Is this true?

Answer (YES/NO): NO